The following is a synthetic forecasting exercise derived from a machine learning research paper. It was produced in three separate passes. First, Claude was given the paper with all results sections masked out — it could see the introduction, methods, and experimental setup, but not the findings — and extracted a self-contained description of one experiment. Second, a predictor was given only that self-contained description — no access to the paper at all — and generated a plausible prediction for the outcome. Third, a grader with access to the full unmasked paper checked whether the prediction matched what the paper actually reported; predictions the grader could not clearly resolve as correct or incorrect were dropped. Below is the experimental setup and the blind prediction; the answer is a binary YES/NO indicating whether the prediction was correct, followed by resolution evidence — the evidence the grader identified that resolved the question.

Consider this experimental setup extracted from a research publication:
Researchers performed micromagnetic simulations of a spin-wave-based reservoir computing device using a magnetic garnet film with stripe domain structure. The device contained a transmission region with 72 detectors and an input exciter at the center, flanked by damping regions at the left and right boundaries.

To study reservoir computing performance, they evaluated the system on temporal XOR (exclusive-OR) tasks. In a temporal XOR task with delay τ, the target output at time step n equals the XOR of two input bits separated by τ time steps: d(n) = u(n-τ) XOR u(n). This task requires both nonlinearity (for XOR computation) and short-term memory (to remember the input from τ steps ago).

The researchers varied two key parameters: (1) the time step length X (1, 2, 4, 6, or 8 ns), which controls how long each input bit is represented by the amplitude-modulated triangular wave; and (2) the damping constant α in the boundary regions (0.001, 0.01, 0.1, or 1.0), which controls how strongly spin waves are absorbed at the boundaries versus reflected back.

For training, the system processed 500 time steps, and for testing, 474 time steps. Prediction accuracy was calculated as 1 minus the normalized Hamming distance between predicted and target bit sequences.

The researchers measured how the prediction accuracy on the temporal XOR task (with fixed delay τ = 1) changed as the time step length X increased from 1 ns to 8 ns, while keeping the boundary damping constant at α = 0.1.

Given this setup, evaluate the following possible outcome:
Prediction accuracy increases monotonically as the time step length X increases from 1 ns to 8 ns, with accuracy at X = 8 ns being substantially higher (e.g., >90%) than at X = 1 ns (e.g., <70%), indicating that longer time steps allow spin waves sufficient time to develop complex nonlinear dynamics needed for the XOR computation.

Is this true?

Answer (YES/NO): NO